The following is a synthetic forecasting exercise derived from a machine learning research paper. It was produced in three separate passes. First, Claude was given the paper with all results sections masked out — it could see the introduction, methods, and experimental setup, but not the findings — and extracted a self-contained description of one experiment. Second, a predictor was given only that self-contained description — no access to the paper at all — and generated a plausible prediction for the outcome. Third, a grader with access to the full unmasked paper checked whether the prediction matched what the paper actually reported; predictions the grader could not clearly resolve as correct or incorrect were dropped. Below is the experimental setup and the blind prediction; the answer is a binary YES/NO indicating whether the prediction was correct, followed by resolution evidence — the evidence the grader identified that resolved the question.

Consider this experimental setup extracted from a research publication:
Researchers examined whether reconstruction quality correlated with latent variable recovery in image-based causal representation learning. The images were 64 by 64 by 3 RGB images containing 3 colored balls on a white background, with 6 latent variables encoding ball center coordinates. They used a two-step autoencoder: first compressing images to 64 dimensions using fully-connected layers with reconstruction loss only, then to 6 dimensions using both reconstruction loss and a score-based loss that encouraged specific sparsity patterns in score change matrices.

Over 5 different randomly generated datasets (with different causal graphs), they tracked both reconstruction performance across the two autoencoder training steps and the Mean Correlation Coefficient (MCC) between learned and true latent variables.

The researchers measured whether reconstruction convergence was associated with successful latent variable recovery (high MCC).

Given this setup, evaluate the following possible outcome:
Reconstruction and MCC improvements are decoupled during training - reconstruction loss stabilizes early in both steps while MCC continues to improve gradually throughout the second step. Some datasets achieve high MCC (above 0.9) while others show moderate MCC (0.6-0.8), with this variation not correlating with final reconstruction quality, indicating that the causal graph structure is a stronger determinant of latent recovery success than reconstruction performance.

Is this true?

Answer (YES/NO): NO